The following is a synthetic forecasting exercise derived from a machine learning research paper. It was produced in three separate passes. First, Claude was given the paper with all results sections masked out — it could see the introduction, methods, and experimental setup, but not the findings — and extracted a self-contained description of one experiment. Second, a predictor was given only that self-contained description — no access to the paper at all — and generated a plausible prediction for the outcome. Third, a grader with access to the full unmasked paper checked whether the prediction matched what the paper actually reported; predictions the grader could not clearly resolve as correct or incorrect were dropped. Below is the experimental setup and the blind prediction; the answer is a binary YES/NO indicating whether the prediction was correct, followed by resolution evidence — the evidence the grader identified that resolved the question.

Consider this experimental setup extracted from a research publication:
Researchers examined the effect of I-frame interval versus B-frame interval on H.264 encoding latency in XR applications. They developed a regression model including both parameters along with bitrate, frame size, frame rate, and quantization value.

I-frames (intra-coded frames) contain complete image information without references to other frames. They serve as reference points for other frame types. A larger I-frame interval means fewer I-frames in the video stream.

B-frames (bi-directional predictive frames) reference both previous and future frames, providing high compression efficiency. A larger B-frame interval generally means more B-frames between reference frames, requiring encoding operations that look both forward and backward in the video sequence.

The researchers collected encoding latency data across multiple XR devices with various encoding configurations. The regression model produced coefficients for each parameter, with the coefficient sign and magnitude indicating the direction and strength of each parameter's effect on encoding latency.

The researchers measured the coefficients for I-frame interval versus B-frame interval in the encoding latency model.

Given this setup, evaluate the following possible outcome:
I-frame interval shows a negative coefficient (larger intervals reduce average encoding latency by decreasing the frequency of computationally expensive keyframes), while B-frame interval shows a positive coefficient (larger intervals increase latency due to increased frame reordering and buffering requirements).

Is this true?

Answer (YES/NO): YES